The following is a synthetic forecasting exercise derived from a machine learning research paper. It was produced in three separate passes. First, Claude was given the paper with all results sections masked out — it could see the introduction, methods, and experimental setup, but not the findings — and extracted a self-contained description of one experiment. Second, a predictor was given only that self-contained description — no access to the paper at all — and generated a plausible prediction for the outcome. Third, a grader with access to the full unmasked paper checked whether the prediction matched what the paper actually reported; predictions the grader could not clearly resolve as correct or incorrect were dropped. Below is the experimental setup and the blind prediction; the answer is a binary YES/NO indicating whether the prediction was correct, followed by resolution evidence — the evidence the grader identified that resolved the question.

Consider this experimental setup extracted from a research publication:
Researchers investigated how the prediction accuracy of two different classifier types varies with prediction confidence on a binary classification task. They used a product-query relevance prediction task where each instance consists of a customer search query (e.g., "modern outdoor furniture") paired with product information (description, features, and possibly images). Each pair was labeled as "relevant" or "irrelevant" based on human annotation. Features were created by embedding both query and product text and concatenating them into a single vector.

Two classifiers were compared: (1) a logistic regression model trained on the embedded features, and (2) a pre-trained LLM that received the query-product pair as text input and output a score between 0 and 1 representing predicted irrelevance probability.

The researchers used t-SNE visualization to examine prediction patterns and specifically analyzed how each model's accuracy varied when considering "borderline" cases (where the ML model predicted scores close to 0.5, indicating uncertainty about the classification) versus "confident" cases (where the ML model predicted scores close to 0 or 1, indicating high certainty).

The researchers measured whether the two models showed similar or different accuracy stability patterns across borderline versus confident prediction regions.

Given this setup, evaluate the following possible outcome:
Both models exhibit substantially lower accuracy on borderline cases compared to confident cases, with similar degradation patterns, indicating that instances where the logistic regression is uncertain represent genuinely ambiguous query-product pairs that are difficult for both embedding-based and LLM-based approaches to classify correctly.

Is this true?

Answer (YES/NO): NO